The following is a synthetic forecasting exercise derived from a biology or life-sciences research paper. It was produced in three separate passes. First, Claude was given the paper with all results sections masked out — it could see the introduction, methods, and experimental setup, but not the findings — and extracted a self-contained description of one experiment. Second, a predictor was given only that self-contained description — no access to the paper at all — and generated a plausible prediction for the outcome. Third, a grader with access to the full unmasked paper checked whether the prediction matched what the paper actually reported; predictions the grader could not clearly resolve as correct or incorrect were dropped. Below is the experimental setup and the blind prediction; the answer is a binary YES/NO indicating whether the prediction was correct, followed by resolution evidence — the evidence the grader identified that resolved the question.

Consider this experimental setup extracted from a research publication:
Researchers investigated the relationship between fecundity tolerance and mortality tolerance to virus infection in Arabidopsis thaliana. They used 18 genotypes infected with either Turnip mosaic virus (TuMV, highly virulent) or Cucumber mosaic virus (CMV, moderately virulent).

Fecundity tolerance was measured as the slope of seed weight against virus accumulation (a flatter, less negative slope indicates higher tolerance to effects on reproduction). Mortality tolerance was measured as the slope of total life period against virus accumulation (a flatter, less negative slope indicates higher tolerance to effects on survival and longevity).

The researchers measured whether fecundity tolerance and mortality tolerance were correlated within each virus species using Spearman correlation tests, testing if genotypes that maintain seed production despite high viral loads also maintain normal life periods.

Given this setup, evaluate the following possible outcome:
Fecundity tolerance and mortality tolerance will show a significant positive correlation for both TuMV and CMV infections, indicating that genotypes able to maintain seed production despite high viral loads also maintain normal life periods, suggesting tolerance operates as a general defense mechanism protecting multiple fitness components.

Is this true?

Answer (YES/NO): NO